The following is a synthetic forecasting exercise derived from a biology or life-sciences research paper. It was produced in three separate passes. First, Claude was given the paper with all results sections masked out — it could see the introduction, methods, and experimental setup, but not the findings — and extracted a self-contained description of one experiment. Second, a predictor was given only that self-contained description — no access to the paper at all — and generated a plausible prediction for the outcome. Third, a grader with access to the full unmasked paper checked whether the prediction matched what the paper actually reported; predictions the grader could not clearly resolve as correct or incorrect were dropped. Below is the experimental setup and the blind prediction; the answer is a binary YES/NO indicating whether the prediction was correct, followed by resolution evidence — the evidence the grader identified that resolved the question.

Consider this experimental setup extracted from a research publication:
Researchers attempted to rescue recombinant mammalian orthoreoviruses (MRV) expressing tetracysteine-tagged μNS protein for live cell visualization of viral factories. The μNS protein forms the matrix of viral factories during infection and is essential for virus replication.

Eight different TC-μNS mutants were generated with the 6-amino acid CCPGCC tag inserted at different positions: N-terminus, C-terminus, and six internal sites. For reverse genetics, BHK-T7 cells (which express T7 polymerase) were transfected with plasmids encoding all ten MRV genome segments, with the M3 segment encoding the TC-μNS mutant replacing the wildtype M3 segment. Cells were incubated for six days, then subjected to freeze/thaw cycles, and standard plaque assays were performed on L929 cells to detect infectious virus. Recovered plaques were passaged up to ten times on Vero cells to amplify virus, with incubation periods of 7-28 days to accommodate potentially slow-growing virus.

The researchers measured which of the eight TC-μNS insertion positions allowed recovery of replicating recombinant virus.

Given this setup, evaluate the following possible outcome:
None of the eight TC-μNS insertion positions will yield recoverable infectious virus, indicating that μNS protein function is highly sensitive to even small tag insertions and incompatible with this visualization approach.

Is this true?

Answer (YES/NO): NO